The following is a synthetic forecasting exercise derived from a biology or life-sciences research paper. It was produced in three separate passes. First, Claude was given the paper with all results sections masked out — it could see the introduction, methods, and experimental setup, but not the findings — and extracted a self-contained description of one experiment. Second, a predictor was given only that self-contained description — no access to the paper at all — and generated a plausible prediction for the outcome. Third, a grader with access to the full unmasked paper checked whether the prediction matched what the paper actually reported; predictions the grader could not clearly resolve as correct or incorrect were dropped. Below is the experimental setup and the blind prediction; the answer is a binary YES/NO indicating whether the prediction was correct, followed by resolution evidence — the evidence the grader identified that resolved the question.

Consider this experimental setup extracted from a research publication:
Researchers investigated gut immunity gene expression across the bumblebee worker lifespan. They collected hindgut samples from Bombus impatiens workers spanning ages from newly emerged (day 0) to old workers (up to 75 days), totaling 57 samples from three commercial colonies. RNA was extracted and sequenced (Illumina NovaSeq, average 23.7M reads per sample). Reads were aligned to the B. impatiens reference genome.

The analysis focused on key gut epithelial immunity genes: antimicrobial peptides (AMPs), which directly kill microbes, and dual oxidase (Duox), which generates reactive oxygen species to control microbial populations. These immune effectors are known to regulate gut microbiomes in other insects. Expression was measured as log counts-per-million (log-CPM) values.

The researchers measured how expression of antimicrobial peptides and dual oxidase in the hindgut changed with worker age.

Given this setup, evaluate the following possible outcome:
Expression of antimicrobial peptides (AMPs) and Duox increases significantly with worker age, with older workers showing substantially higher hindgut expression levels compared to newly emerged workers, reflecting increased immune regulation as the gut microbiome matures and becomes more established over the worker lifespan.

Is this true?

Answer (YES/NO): YES